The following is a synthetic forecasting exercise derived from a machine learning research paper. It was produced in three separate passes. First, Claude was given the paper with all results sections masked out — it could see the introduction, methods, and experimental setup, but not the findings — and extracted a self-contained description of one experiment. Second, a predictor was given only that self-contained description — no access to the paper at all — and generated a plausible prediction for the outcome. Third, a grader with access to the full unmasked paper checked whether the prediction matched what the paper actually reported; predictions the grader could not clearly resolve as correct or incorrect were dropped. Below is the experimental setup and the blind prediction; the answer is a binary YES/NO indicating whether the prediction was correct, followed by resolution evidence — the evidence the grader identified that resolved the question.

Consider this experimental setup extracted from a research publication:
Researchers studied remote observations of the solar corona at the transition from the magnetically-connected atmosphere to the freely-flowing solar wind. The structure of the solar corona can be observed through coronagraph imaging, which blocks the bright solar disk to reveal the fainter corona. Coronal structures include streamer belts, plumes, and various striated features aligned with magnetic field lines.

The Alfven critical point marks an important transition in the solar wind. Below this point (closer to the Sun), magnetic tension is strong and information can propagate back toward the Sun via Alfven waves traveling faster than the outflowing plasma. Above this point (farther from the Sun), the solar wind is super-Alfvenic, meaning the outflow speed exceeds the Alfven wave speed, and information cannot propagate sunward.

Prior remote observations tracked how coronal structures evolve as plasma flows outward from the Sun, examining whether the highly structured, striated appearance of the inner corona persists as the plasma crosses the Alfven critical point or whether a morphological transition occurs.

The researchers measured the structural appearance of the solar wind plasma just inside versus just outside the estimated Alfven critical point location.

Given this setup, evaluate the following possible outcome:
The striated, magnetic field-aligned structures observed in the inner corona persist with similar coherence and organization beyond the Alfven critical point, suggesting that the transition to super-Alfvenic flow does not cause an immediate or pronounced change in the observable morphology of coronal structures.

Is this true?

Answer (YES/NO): NO